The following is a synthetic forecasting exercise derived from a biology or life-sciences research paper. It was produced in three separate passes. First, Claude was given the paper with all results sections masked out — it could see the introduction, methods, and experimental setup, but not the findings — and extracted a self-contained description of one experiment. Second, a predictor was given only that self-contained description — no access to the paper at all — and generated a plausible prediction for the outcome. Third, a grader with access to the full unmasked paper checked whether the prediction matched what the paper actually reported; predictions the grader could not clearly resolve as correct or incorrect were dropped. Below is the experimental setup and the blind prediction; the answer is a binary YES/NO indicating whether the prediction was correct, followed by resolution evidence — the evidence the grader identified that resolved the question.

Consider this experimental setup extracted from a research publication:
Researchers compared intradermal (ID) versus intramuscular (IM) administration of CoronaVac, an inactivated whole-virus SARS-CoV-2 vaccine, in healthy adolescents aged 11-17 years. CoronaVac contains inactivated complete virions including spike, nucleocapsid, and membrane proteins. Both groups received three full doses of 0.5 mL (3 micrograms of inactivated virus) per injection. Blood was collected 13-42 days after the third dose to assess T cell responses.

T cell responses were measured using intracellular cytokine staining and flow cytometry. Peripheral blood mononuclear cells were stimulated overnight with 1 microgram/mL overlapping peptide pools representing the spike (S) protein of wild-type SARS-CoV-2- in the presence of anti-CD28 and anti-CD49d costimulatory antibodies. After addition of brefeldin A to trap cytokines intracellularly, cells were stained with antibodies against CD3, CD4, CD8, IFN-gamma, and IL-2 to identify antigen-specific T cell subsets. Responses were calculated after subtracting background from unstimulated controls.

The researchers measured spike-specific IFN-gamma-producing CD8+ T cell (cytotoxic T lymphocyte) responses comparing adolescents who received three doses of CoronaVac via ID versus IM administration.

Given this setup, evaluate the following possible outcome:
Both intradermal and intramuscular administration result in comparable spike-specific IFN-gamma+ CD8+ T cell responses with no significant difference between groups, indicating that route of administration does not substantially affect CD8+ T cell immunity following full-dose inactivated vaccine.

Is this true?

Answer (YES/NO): NO